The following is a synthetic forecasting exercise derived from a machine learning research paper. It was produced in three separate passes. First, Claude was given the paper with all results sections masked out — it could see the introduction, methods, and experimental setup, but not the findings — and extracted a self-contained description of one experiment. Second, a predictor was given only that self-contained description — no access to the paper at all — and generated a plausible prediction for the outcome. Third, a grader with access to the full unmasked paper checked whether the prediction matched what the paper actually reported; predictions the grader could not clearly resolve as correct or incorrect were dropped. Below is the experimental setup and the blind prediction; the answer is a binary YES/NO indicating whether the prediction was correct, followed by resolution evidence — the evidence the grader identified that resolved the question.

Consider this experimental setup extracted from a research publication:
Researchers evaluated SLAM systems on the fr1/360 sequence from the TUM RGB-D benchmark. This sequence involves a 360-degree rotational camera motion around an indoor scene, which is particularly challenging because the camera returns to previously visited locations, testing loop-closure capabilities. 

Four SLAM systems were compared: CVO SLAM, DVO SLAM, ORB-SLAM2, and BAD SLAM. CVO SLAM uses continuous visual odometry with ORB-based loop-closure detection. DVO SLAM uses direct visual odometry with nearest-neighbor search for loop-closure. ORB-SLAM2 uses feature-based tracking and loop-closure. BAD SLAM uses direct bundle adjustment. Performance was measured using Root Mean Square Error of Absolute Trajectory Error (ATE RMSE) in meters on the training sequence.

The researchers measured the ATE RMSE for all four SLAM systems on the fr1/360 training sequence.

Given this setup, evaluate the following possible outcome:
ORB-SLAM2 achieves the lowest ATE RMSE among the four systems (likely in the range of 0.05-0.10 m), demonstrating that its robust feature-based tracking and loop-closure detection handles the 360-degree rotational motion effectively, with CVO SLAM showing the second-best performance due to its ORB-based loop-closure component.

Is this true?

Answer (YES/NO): NO